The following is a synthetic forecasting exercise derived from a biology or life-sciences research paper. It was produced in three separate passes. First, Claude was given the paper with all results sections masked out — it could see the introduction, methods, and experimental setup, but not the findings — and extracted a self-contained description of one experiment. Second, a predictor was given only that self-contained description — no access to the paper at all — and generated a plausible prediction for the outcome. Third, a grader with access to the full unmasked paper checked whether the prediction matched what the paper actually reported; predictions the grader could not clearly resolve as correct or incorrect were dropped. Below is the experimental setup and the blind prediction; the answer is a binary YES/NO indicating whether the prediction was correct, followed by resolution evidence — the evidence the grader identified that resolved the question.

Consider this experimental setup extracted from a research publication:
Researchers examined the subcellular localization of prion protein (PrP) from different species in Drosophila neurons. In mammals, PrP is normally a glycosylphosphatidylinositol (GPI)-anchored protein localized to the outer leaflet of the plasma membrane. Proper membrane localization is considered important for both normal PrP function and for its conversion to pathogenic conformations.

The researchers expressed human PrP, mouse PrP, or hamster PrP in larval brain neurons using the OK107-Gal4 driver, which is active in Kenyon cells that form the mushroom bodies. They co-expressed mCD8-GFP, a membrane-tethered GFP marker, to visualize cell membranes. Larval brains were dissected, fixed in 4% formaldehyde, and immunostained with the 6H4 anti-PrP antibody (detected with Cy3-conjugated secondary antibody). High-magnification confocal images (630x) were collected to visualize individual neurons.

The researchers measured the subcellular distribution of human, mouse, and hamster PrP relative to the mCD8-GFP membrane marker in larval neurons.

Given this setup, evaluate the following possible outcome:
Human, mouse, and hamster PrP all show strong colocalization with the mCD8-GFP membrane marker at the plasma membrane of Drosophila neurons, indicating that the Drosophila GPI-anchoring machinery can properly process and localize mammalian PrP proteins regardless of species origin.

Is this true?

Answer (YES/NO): NO